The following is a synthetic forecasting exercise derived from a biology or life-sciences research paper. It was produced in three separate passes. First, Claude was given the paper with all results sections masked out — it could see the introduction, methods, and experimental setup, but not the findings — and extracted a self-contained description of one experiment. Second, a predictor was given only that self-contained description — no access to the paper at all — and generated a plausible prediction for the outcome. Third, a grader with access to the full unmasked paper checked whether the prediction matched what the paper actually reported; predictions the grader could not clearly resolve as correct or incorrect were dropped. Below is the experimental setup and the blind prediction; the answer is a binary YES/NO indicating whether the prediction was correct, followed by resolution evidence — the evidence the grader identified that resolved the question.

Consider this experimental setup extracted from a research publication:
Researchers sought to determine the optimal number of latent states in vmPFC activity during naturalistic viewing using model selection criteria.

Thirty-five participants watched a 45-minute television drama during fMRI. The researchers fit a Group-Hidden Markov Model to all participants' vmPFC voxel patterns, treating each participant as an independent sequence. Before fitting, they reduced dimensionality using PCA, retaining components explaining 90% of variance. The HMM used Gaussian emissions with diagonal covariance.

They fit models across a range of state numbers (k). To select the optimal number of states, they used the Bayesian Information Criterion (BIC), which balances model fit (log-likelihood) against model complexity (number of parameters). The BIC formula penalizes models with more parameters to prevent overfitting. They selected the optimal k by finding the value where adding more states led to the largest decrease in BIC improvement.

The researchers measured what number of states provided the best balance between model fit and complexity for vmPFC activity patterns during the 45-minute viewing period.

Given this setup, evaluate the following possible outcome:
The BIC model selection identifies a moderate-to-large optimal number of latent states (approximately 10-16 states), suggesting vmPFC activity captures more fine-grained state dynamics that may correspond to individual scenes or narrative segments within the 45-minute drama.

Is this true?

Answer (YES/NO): NO